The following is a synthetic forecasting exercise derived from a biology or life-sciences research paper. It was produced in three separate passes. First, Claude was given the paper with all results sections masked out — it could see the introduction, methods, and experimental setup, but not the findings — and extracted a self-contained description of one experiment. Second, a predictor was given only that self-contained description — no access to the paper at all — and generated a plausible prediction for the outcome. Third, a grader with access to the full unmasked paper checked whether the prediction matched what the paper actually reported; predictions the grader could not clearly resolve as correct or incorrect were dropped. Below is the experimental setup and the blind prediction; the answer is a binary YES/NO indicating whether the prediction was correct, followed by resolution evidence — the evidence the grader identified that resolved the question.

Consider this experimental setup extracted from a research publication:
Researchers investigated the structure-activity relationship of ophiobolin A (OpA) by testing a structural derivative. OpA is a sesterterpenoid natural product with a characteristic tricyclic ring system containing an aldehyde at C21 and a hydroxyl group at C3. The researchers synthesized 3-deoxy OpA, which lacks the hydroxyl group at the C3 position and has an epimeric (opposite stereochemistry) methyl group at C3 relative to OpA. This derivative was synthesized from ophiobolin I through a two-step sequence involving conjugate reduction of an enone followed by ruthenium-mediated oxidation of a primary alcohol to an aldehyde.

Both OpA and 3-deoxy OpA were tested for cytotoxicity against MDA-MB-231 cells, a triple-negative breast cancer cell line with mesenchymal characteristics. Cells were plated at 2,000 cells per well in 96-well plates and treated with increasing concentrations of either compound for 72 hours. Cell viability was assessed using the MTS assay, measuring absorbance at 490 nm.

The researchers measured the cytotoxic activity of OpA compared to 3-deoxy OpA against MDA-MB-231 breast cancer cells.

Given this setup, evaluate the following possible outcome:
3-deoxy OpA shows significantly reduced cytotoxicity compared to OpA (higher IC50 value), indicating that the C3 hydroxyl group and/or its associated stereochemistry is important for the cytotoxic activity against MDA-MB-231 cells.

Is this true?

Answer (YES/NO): YES